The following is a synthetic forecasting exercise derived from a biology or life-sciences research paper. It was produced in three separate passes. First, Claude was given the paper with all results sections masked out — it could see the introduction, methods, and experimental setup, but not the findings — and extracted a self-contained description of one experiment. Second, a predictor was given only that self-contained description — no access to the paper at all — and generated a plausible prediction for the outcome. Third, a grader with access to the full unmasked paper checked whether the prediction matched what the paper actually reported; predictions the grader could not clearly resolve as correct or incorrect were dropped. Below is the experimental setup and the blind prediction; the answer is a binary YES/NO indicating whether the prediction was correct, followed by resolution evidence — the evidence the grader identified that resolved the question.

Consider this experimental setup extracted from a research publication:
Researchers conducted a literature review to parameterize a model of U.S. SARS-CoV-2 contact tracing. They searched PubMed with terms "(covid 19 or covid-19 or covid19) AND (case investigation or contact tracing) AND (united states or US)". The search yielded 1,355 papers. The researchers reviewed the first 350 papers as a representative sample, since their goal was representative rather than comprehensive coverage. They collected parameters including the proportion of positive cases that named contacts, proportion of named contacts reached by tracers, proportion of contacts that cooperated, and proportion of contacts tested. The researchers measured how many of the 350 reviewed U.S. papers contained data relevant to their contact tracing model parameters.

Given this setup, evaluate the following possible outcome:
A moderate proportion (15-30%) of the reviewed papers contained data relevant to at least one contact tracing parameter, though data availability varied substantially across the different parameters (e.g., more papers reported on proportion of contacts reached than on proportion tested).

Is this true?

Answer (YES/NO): NO